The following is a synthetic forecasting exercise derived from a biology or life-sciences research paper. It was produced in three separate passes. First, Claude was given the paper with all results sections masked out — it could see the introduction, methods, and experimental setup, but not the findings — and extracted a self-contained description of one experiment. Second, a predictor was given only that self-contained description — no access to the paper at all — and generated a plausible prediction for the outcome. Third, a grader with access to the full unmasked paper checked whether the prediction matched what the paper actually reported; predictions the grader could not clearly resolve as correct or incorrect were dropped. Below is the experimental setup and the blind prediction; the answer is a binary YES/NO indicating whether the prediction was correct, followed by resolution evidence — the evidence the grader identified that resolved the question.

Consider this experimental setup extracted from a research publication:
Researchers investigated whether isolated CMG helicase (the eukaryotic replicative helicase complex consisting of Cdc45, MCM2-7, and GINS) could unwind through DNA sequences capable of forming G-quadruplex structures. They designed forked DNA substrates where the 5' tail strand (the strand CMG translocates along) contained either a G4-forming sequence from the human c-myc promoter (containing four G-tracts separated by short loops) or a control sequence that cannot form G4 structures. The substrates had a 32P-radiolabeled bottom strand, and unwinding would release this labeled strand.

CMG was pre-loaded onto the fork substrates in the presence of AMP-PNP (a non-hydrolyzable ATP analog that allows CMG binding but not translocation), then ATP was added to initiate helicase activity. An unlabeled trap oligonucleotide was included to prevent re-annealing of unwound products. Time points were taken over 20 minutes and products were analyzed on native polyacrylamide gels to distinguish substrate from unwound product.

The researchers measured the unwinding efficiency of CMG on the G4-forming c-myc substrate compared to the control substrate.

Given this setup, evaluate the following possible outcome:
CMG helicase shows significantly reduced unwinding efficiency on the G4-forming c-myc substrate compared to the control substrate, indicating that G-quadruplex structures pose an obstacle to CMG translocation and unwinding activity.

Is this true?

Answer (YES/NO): NO